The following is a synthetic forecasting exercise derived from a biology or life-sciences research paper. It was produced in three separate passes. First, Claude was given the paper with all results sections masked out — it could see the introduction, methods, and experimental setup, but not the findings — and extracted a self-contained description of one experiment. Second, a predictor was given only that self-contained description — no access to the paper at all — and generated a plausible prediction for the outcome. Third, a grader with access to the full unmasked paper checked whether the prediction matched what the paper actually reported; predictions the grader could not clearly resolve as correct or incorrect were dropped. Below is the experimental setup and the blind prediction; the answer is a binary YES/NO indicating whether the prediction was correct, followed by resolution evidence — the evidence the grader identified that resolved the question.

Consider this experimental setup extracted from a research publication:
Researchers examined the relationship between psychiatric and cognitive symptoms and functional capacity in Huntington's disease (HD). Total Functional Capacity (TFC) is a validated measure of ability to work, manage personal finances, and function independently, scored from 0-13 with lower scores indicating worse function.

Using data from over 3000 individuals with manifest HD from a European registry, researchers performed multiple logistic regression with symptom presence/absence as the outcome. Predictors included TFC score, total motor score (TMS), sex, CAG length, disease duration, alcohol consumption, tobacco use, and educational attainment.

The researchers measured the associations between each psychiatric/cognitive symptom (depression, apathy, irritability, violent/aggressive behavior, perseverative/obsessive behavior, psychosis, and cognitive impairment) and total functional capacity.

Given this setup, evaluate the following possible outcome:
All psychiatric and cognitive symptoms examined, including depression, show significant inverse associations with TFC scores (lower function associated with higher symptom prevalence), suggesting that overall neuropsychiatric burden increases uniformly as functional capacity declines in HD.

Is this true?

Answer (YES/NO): NO